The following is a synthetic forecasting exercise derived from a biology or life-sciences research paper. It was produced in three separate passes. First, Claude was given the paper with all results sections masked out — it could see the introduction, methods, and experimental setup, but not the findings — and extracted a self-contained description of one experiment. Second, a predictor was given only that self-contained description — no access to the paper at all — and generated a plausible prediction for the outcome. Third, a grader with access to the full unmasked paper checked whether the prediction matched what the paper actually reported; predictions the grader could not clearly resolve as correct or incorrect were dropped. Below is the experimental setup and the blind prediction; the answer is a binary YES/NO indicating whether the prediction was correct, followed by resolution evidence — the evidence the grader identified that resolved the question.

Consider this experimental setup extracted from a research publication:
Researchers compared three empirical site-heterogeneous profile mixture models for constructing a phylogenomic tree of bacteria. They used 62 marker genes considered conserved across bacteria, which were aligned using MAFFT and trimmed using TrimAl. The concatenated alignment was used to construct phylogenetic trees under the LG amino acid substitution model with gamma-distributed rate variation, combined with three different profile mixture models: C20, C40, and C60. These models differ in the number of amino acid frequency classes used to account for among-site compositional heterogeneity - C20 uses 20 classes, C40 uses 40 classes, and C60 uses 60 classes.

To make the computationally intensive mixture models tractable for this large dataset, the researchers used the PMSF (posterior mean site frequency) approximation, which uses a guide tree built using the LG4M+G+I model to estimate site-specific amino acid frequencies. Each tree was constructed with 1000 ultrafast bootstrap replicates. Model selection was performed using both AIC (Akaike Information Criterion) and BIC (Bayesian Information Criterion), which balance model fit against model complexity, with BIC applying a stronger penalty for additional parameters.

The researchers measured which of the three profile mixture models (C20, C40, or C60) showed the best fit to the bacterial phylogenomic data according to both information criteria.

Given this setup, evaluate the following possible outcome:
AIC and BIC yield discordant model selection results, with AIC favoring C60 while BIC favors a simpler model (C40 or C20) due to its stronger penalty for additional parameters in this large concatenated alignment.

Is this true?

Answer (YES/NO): NO